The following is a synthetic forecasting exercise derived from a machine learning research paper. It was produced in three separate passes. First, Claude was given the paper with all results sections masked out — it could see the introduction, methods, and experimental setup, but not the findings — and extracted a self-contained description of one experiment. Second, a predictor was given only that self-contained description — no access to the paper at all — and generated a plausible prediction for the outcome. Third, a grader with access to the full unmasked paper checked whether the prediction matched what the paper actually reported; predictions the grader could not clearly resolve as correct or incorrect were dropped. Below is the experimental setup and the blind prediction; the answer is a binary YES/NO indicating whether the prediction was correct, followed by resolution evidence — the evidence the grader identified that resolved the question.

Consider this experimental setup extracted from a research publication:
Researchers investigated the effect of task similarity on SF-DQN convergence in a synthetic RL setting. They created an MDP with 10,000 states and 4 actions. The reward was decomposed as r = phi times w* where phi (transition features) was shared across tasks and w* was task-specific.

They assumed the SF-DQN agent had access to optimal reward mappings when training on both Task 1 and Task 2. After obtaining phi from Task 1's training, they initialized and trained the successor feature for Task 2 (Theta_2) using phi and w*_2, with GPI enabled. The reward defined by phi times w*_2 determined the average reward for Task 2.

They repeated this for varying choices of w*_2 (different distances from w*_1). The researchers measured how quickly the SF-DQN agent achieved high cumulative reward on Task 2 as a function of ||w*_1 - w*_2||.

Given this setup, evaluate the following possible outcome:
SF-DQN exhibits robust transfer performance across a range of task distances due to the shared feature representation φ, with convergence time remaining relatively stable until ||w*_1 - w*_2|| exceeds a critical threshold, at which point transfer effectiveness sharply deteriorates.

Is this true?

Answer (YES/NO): NO